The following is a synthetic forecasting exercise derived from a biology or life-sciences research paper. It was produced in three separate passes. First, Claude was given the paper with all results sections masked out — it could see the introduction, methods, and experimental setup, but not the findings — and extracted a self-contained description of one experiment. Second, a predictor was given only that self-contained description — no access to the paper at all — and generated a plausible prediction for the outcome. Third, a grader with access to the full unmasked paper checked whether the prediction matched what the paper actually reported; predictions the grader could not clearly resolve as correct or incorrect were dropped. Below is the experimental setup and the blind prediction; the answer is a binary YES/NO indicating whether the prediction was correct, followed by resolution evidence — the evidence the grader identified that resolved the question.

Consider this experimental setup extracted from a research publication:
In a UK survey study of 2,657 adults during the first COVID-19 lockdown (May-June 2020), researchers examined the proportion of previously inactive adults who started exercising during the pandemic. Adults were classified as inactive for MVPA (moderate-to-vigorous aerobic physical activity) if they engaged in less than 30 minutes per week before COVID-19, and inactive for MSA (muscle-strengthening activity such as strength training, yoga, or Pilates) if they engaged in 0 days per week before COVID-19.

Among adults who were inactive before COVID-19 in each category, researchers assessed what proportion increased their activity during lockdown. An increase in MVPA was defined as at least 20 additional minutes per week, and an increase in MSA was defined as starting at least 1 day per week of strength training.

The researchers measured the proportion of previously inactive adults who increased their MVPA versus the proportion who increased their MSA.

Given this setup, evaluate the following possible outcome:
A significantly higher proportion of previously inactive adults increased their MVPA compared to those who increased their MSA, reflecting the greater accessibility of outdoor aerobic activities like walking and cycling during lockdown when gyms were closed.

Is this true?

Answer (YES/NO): YES